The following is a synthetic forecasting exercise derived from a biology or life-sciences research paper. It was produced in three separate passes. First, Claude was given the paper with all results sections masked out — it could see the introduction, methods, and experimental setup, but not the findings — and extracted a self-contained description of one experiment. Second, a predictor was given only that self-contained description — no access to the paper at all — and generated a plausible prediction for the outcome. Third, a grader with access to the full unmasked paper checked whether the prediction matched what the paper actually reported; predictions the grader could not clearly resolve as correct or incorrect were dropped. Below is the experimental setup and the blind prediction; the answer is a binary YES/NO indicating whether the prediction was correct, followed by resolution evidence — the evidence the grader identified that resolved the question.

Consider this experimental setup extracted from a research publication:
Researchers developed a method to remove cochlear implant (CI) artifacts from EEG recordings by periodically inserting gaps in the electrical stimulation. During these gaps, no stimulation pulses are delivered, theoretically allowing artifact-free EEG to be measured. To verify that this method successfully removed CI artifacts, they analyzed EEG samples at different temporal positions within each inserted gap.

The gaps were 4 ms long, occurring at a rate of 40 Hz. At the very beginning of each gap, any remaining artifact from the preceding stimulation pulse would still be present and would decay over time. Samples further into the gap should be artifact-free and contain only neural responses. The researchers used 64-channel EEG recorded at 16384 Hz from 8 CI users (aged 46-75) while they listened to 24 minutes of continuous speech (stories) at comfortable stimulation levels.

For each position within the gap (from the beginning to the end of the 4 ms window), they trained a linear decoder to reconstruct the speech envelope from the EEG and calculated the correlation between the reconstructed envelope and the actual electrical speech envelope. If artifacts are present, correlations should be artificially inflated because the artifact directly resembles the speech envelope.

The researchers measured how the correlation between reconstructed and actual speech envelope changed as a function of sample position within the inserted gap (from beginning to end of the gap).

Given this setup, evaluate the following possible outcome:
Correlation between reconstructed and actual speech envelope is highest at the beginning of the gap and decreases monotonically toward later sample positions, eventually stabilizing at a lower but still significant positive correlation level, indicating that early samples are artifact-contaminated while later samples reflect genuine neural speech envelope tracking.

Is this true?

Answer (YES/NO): YES